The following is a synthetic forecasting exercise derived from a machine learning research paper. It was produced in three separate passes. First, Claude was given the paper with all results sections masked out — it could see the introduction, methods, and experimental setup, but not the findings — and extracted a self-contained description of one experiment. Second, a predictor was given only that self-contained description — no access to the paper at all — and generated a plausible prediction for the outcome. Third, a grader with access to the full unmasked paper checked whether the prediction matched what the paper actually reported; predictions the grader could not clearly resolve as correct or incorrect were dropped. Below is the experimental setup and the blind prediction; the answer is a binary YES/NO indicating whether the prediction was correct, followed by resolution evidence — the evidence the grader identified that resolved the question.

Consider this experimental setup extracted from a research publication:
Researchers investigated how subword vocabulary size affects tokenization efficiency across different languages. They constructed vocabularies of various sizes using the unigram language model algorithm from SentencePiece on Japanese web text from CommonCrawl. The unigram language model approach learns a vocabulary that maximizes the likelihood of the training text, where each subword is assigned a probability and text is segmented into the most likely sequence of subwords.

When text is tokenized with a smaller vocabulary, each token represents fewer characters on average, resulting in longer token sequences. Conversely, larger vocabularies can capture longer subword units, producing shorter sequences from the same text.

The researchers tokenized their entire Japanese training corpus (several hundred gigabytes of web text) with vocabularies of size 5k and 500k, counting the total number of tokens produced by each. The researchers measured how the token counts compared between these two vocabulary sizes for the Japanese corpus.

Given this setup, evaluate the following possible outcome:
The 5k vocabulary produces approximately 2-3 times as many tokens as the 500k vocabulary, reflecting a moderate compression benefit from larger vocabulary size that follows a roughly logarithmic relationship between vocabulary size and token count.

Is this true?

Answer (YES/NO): NO